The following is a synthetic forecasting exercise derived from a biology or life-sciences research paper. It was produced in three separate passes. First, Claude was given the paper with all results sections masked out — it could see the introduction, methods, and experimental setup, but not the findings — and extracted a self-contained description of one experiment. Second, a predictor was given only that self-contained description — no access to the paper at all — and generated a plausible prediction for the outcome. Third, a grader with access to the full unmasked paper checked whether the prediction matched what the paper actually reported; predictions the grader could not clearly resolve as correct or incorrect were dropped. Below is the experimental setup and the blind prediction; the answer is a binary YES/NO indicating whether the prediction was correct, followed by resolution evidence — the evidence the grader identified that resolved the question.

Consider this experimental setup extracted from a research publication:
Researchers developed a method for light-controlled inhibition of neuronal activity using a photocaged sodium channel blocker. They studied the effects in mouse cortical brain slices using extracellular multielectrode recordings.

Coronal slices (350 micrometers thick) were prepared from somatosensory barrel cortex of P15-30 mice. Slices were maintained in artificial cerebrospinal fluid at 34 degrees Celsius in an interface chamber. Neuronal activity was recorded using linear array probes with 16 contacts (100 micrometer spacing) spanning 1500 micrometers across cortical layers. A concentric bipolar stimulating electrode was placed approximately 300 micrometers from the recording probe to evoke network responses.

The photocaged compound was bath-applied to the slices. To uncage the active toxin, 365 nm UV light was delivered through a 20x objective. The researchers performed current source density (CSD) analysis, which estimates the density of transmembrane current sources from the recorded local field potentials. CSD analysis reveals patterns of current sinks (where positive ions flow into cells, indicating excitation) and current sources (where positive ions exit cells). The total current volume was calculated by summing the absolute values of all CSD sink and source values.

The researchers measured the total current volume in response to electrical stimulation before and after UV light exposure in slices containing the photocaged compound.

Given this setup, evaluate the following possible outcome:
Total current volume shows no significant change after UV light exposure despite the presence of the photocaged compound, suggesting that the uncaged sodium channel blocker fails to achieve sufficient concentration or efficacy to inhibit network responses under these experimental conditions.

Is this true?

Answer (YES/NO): NO